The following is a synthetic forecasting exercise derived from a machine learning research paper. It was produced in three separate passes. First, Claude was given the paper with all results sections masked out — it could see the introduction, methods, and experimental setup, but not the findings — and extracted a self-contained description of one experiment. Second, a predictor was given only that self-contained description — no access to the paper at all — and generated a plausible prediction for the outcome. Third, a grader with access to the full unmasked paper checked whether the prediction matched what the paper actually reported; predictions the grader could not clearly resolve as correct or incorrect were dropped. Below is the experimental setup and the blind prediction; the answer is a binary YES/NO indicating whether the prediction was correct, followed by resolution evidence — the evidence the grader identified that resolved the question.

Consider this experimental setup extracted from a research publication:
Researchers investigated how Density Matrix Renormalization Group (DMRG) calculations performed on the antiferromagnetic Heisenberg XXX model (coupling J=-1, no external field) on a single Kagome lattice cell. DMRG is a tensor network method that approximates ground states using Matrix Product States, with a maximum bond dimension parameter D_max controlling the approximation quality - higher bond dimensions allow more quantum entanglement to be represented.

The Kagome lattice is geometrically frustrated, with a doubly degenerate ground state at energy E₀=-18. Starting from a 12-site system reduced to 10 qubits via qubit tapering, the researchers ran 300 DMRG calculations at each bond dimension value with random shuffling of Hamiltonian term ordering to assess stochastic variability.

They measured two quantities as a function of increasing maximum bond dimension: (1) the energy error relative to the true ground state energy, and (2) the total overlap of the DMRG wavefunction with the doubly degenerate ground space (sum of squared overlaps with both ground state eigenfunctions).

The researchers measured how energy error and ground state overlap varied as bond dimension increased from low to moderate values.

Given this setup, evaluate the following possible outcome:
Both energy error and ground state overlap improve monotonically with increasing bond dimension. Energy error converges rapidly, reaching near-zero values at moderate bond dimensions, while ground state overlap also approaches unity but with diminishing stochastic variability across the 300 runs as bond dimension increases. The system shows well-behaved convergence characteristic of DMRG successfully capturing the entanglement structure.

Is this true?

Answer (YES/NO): NO